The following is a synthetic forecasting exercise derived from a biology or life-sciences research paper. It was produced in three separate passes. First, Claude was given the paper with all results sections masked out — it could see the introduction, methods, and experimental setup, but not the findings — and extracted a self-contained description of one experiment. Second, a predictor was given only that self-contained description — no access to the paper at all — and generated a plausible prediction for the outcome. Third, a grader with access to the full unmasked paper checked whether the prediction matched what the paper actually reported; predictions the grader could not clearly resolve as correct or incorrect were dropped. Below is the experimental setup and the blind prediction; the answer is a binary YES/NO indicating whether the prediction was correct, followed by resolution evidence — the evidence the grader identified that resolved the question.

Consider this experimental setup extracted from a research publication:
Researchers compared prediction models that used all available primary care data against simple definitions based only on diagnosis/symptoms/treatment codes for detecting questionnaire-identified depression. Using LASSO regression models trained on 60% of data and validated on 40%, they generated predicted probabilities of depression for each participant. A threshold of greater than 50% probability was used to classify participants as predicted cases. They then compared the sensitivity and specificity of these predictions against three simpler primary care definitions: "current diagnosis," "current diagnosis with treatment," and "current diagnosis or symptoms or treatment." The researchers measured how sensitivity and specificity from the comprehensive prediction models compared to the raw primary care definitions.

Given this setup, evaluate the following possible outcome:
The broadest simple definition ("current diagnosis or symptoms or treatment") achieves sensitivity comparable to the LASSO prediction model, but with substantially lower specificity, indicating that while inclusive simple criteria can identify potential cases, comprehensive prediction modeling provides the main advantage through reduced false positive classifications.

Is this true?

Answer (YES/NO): NO